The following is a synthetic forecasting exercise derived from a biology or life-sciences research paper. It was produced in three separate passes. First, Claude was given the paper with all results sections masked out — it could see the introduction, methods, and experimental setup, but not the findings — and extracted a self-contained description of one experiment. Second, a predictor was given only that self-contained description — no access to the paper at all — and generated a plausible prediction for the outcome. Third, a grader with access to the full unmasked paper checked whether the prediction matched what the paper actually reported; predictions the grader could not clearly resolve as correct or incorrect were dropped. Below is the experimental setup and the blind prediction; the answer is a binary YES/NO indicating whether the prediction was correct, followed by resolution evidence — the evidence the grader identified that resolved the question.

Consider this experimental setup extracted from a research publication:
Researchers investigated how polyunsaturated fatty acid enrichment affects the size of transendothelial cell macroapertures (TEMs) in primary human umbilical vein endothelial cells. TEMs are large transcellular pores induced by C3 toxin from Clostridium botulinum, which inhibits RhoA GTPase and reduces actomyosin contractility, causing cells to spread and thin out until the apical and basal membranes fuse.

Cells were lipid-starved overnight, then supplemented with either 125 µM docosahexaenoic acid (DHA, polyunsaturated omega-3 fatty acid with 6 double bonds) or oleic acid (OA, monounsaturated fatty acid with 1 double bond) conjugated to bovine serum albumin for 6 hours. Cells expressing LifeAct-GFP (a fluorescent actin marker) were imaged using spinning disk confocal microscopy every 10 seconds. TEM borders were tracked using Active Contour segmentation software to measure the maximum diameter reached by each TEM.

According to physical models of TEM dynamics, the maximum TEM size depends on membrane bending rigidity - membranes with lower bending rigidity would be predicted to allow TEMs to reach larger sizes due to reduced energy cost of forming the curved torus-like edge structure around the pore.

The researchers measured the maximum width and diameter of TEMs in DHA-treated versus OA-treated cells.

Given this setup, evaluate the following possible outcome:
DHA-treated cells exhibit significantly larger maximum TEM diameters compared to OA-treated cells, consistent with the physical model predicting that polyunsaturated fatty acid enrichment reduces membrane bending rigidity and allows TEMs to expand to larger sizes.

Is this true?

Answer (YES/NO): NO